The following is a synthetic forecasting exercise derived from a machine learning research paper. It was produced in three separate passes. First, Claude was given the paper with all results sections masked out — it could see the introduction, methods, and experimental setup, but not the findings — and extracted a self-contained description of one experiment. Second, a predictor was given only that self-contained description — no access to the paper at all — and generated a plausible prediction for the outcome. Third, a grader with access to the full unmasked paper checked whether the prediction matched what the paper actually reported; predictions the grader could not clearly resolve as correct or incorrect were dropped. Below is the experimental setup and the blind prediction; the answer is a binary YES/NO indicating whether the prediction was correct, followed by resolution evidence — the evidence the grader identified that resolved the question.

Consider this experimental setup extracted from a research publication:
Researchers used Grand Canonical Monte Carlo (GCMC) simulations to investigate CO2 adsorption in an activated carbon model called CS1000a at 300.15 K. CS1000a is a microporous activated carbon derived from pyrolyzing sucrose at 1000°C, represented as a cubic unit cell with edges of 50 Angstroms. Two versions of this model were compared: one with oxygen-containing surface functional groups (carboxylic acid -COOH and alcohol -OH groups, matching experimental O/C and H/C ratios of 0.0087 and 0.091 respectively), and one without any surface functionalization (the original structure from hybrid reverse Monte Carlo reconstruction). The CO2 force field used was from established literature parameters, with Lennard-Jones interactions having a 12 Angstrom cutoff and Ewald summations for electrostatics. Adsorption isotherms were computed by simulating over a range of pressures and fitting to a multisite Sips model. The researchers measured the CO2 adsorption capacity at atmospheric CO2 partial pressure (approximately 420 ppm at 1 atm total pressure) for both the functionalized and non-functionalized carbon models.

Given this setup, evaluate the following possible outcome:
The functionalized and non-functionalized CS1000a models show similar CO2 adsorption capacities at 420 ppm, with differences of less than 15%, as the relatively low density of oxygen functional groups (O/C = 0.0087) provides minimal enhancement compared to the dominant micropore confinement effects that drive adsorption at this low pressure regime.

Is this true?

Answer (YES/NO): NO